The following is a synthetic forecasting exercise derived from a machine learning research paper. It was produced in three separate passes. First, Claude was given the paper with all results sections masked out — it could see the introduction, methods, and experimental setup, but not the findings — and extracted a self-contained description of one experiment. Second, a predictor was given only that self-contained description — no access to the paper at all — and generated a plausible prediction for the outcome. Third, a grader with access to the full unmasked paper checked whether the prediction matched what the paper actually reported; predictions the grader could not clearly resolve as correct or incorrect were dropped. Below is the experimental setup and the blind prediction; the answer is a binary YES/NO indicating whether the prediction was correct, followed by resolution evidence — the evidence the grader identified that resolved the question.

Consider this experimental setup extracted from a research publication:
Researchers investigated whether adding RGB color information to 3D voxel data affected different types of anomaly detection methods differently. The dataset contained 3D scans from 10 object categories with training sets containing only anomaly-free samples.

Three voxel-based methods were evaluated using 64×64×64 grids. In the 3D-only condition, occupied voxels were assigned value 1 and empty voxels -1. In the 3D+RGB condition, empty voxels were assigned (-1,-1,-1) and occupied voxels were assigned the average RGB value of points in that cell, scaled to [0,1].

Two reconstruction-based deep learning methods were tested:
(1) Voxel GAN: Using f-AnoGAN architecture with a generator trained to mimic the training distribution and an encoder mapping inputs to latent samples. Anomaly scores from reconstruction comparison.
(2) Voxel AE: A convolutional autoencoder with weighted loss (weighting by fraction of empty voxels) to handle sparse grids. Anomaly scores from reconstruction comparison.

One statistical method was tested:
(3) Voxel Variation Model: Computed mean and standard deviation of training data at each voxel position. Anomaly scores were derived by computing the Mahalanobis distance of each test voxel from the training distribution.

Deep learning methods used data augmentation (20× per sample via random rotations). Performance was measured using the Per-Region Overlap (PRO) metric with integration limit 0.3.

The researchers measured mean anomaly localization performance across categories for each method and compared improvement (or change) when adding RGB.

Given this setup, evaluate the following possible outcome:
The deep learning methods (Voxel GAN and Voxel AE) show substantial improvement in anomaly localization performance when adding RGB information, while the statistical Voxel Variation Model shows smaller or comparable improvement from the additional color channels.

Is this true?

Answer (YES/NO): NO